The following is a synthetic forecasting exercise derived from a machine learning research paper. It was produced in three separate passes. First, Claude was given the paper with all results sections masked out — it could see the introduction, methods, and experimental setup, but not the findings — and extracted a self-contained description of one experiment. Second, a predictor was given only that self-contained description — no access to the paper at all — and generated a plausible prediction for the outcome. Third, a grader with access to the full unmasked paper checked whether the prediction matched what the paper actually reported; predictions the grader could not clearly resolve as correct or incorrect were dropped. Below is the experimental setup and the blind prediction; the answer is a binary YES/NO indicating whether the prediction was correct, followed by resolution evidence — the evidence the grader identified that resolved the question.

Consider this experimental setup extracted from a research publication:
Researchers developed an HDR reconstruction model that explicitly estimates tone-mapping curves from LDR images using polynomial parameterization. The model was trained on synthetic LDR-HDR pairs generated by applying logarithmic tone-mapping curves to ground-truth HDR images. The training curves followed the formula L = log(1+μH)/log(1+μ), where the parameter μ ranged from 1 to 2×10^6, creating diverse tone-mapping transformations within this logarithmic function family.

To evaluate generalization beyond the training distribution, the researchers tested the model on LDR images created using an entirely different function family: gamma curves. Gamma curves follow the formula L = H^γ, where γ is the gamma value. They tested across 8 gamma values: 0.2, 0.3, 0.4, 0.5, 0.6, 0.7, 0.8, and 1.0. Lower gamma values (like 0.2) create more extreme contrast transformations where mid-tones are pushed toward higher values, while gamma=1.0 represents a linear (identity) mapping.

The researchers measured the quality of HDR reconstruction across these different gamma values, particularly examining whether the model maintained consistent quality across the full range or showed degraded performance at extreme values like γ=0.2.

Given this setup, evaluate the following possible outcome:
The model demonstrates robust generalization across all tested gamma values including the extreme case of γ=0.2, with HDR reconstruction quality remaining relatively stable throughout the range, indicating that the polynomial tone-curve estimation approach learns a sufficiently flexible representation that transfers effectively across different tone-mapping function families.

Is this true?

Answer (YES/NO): NO